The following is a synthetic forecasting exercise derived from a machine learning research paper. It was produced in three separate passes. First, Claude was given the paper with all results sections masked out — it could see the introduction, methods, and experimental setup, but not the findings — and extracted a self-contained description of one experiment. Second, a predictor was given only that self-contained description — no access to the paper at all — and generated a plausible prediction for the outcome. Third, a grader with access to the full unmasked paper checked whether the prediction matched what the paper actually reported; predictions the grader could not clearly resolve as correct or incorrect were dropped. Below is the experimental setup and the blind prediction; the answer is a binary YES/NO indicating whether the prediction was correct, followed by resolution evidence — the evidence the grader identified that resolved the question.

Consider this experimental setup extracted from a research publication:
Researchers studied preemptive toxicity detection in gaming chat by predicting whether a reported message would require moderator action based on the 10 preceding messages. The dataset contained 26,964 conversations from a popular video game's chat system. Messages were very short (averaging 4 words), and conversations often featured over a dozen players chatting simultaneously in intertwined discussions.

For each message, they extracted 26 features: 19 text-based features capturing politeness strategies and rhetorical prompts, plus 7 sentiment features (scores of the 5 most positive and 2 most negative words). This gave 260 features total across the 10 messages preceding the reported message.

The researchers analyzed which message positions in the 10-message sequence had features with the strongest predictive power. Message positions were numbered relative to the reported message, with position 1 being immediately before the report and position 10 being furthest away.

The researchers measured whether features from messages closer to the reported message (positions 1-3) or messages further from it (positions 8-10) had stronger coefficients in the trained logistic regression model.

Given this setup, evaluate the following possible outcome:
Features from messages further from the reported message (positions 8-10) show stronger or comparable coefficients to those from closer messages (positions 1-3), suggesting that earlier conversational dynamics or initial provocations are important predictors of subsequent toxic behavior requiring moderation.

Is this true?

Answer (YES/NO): NO